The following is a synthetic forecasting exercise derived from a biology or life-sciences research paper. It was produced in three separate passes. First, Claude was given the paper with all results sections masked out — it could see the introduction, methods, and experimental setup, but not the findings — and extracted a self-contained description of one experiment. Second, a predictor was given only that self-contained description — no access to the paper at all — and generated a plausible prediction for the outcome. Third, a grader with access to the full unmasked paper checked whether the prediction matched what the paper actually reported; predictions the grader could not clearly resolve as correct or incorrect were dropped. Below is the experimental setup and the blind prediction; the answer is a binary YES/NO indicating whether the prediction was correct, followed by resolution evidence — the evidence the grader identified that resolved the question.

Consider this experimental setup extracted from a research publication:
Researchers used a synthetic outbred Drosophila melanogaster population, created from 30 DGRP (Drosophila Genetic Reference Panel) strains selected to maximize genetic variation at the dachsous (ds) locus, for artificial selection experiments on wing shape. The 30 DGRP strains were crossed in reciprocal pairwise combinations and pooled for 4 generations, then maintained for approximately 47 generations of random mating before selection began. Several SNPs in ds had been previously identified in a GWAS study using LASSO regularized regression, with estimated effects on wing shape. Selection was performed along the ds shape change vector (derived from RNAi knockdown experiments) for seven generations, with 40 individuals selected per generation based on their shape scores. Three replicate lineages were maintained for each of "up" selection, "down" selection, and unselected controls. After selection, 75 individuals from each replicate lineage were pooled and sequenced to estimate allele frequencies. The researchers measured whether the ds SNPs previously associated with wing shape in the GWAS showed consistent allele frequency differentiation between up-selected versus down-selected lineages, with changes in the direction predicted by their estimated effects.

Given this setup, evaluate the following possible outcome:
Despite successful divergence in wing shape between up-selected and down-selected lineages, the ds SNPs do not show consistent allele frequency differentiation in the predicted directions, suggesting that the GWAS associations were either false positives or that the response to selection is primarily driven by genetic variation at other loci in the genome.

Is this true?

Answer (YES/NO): NO